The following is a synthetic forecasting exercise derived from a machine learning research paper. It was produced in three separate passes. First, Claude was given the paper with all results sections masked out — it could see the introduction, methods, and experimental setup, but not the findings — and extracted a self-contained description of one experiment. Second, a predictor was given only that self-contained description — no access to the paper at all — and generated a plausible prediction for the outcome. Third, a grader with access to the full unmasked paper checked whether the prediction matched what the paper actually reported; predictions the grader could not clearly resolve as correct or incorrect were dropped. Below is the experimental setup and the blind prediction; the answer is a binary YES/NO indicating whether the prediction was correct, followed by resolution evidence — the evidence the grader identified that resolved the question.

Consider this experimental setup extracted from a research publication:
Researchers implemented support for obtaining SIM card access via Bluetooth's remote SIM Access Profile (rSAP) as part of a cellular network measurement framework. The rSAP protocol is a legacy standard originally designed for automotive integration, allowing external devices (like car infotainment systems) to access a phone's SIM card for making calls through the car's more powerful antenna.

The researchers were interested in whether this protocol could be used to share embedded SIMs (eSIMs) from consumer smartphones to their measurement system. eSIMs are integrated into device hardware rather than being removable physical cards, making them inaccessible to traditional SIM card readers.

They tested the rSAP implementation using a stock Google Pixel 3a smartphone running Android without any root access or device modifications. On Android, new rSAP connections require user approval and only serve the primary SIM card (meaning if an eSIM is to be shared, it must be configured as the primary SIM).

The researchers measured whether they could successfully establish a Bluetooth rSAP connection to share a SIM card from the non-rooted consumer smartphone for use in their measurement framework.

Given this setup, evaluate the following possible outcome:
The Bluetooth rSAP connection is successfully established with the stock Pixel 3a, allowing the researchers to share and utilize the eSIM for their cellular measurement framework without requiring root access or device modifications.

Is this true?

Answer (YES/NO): YES